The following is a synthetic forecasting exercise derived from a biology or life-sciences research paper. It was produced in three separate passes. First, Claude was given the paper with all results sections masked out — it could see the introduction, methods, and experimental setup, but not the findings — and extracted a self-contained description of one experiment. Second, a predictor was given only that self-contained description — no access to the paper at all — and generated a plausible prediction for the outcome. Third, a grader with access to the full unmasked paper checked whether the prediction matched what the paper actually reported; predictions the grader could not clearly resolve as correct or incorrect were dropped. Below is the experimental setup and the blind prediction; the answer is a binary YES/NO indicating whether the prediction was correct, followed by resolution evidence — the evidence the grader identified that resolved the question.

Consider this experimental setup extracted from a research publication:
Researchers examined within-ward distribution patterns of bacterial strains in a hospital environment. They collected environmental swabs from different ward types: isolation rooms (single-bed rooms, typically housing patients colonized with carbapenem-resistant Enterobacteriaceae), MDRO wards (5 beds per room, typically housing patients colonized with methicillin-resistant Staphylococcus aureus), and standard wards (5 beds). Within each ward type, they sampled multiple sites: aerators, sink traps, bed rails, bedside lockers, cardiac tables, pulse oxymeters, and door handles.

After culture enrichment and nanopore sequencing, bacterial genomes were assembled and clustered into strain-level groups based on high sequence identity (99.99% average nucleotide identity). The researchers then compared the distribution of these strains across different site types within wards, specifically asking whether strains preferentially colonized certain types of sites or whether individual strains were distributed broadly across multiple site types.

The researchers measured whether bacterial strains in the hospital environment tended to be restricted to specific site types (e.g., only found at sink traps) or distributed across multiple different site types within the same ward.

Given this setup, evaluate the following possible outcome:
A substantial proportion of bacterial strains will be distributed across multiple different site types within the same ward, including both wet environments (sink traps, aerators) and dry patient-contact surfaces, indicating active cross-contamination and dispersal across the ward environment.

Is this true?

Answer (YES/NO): NO